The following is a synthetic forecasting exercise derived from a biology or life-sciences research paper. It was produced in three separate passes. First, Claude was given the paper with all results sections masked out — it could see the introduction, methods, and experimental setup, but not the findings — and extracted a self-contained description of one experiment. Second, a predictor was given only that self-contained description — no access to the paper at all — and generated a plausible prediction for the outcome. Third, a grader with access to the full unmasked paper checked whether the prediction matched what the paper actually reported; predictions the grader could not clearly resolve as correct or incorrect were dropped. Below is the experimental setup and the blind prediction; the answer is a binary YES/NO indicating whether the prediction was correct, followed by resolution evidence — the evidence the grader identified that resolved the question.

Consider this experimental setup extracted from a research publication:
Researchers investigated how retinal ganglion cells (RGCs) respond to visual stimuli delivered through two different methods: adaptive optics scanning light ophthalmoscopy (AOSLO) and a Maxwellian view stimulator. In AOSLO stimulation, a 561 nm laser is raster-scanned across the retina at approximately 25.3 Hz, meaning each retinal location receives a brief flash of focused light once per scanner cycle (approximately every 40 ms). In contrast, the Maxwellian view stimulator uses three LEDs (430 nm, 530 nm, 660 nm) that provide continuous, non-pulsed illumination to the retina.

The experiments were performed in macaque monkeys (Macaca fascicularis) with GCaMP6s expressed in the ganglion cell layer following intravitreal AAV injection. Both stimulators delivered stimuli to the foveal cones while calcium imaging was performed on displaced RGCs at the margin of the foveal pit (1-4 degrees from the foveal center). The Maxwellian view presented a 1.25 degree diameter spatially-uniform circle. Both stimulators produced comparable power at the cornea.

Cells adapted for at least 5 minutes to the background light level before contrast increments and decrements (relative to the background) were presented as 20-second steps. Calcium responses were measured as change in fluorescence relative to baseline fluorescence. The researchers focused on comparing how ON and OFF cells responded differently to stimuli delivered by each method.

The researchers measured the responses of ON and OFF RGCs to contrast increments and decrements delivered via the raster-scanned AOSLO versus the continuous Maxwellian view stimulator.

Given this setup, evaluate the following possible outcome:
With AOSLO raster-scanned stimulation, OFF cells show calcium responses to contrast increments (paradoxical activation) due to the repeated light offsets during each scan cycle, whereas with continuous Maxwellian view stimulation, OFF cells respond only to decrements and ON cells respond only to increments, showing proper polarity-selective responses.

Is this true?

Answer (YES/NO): NO